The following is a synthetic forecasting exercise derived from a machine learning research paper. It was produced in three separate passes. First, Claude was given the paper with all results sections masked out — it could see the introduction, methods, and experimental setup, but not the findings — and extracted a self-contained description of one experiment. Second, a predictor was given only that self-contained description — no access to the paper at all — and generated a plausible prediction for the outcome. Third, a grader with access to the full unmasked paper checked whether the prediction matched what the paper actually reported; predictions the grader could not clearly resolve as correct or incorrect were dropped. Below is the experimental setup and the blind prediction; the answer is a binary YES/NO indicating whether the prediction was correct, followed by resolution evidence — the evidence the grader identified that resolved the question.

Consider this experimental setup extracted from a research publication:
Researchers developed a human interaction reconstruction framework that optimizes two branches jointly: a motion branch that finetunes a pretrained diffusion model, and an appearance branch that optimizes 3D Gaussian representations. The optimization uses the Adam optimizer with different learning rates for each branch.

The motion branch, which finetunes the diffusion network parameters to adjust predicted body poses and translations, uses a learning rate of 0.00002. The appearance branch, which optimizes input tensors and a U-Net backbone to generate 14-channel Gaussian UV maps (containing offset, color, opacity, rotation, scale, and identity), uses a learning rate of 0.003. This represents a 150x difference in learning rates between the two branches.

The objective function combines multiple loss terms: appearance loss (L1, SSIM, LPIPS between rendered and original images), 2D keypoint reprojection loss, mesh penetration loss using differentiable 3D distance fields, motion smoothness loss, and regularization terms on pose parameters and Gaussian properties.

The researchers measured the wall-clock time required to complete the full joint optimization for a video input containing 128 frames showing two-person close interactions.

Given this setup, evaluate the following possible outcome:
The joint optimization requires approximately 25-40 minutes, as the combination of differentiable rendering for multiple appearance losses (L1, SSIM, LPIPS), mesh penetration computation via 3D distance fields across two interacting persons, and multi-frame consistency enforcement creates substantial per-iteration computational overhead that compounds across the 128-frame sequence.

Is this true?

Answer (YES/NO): NO